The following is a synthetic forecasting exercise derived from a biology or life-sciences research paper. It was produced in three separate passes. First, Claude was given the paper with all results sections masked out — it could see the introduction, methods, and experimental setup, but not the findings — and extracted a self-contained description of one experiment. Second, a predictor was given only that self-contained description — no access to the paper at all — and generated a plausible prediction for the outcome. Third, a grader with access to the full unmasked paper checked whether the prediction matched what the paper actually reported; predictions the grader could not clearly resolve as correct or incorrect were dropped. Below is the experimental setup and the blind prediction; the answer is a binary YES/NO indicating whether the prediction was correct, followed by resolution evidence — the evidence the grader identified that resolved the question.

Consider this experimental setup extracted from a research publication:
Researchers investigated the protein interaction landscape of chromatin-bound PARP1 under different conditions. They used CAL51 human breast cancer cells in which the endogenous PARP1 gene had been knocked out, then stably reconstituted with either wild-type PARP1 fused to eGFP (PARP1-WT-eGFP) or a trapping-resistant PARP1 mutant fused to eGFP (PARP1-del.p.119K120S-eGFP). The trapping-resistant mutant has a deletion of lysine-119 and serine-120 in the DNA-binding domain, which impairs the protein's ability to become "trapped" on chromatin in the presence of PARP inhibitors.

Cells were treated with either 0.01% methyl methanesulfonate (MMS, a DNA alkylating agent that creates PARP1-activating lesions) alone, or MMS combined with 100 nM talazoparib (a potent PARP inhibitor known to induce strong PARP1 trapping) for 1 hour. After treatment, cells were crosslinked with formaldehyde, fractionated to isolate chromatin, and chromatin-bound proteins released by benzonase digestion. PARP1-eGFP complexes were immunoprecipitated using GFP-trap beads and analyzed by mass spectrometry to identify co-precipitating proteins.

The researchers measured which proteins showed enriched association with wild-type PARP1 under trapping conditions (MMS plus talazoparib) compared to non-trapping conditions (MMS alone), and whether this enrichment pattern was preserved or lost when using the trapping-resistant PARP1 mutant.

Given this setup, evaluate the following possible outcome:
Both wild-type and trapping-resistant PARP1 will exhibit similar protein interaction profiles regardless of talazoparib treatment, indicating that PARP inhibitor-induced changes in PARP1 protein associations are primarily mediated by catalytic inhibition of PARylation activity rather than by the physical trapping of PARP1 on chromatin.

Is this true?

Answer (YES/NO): NO